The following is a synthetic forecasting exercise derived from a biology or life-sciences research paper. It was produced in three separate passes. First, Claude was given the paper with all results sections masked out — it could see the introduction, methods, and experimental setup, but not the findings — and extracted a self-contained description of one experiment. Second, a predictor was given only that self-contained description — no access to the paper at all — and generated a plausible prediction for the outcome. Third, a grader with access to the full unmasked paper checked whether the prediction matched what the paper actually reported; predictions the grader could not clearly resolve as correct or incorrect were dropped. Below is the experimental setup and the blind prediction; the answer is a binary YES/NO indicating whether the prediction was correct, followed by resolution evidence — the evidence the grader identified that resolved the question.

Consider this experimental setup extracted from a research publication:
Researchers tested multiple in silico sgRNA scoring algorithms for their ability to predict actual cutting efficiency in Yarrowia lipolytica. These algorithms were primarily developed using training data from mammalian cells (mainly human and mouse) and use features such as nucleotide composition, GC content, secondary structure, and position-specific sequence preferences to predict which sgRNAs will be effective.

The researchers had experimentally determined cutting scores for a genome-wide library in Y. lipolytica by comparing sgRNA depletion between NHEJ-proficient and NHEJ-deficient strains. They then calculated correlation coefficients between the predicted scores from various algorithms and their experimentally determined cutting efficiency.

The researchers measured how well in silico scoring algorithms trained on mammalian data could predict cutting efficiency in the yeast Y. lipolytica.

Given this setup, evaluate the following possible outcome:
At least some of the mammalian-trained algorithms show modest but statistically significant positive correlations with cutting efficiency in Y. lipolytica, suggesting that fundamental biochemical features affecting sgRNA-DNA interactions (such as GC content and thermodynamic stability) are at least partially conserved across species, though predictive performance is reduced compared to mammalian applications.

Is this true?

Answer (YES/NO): NO